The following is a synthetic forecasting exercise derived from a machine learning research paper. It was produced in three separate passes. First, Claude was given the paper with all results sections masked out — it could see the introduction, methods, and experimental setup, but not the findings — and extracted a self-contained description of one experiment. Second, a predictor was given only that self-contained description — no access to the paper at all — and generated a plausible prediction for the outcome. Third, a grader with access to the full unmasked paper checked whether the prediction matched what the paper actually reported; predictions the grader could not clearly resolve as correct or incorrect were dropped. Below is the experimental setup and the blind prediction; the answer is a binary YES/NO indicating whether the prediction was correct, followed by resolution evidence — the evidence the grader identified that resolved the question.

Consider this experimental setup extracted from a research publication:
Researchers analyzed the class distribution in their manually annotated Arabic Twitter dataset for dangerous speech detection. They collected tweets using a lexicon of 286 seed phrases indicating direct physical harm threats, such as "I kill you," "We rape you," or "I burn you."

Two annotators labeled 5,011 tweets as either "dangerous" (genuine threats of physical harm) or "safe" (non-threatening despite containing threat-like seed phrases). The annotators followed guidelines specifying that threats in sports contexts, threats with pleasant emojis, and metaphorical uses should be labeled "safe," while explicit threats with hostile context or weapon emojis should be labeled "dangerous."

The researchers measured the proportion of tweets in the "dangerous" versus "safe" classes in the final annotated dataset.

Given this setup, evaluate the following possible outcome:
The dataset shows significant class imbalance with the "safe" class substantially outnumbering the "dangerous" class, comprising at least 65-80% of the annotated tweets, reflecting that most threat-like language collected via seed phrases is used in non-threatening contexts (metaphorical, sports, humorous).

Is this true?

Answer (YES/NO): YES